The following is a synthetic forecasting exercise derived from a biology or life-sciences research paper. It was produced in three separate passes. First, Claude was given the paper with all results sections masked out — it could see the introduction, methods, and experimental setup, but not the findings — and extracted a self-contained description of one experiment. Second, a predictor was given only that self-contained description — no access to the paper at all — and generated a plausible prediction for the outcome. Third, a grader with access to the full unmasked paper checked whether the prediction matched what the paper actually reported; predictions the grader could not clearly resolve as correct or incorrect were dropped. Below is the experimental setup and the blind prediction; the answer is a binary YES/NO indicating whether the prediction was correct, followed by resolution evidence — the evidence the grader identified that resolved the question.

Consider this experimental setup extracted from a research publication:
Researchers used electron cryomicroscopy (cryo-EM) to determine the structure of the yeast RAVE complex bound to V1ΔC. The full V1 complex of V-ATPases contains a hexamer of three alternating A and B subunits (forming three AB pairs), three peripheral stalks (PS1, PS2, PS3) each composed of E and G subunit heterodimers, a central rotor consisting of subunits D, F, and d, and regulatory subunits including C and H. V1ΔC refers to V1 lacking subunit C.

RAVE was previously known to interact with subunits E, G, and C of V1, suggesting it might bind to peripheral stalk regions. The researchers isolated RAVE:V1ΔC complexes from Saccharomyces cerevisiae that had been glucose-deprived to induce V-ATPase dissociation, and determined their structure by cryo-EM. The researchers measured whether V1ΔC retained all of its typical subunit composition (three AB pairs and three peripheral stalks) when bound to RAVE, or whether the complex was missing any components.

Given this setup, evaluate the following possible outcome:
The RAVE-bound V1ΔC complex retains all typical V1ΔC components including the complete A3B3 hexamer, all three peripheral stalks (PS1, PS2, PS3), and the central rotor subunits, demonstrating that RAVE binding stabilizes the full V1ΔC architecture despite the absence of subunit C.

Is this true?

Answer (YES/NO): NO